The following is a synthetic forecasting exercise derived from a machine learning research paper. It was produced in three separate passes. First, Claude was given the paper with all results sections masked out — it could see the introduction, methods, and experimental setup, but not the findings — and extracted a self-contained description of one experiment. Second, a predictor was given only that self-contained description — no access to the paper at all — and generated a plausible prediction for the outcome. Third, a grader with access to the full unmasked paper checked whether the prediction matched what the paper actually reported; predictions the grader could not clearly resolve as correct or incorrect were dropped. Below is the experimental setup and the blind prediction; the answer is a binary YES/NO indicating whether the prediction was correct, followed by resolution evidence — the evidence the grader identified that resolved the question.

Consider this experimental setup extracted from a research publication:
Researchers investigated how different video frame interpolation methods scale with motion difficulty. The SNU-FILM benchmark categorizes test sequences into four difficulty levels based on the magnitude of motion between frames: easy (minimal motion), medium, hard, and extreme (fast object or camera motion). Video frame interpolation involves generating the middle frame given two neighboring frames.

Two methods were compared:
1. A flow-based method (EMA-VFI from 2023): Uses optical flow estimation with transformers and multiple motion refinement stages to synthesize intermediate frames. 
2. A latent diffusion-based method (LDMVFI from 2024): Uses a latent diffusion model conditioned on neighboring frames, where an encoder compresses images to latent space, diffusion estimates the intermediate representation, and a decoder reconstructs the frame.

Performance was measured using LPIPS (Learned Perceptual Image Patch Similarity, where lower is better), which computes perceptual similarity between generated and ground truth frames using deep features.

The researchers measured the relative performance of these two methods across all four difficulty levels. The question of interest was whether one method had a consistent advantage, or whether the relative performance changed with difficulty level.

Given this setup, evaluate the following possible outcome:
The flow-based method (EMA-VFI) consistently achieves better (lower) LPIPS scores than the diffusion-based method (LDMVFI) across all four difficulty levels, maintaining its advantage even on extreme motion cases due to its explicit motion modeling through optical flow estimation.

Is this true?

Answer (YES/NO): NO